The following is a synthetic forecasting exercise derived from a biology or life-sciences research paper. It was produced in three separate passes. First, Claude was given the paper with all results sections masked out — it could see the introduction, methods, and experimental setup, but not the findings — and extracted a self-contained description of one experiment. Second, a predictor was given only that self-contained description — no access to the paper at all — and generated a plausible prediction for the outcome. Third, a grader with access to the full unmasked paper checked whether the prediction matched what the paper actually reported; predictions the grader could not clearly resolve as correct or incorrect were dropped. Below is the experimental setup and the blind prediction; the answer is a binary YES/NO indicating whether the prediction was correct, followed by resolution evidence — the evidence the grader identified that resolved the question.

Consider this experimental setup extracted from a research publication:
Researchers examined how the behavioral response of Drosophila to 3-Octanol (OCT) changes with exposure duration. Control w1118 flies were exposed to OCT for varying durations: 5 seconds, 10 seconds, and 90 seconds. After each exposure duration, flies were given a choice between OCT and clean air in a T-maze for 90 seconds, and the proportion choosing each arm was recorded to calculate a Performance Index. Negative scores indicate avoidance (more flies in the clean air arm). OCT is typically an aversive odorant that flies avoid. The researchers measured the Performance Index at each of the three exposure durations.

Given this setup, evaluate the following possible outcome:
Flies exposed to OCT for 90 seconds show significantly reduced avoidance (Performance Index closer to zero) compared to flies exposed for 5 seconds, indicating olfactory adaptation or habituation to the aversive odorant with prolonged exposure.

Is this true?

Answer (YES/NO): NO